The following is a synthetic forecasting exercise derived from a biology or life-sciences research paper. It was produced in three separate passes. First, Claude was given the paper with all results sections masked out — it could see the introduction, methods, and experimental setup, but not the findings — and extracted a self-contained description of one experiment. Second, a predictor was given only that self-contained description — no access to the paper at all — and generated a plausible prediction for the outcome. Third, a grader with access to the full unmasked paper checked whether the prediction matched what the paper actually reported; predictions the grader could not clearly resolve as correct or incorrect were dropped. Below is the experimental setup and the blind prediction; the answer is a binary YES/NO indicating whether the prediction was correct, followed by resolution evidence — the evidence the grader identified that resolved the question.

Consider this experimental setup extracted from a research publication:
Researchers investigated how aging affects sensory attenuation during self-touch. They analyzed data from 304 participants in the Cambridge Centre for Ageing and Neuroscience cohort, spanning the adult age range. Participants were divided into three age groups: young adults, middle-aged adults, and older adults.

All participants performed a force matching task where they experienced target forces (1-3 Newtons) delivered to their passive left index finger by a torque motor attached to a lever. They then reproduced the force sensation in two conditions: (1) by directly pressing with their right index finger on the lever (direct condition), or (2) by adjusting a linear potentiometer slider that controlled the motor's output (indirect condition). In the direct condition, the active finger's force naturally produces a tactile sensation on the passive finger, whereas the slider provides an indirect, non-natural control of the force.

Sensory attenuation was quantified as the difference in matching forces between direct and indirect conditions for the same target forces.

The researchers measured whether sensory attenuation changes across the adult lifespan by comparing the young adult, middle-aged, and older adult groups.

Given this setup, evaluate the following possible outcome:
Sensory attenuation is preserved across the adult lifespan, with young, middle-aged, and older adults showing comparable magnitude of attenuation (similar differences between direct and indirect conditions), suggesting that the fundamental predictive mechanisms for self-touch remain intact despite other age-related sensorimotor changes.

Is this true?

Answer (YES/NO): NO